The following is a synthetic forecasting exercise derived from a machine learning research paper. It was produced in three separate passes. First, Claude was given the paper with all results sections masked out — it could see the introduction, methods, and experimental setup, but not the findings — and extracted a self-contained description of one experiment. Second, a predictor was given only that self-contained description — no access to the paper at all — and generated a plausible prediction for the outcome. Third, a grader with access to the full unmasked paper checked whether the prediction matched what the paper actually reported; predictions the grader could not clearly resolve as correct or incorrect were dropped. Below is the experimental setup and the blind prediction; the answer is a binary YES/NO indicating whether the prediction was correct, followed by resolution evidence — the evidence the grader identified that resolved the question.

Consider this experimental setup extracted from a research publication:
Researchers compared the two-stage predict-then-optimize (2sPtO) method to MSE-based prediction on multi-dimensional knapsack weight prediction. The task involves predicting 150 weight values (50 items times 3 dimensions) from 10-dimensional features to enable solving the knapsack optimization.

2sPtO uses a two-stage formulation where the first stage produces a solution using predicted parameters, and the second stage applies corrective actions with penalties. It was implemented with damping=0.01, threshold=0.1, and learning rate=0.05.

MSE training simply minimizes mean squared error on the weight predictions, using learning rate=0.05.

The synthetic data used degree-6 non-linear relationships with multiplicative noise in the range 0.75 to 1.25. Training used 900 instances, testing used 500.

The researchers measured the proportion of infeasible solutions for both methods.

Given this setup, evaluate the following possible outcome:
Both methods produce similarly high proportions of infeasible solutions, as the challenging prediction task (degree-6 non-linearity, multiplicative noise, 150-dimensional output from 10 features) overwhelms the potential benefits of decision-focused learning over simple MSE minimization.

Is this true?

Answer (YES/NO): NO